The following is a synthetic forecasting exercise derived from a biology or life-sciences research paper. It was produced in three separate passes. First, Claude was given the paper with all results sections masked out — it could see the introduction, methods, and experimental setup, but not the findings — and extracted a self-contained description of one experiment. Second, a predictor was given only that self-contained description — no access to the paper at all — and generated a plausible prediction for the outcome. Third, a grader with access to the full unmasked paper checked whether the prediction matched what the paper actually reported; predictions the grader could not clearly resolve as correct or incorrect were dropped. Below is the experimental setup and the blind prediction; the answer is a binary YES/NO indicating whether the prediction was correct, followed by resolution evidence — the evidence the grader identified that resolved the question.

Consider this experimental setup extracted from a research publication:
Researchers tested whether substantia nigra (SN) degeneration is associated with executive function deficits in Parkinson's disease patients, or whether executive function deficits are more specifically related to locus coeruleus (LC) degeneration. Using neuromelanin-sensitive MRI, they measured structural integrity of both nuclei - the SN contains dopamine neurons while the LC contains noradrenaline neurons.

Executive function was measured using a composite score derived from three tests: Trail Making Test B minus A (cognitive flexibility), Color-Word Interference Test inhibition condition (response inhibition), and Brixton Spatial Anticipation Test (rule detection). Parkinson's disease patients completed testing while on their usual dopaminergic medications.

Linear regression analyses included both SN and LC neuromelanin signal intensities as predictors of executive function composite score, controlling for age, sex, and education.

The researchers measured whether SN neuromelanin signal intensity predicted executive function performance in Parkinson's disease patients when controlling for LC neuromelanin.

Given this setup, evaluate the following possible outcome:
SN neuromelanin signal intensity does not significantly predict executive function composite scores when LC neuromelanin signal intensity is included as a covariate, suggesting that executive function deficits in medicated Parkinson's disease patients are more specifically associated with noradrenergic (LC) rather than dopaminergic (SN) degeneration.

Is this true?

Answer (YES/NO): YES